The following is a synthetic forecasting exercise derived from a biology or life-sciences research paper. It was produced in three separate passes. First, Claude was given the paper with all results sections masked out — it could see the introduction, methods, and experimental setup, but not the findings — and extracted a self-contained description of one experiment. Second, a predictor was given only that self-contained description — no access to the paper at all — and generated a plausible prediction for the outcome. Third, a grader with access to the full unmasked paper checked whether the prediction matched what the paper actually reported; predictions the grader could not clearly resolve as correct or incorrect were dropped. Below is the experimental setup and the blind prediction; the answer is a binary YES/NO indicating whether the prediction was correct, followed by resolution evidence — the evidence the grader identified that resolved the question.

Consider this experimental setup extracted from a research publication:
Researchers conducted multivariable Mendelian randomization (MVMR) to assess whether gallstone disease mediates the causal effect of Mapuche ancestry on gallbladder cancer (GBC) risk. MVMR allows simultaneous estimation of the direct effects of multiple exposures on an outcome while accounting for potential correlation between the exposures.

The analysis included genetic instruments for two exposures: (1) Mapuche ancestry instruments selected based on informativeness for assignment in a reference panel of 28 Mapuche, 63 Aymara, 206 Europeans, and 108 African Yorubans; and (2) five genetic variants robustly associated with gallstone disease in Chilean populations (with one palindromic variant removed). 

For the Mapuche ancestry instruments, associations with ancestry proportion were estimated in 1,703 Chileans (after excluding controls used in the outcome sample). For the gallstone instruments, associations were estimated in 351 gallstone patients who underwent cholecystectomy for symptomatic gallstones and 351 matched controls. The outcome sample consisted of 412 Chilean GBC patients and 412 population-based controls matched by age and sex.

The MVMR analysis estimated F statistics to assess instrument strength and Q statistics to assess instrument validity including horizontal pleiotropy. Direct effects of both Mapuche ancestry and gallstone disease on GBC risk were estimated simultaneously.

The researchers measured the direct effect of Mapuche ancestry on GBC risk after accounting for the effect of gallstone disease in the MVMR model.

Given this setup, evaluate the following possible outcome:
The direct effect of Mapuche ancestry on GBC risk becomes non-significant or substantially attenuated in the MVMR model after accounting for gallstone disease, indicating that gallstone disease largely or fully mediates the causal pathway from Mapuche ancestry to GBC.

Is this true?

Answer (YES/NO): YES